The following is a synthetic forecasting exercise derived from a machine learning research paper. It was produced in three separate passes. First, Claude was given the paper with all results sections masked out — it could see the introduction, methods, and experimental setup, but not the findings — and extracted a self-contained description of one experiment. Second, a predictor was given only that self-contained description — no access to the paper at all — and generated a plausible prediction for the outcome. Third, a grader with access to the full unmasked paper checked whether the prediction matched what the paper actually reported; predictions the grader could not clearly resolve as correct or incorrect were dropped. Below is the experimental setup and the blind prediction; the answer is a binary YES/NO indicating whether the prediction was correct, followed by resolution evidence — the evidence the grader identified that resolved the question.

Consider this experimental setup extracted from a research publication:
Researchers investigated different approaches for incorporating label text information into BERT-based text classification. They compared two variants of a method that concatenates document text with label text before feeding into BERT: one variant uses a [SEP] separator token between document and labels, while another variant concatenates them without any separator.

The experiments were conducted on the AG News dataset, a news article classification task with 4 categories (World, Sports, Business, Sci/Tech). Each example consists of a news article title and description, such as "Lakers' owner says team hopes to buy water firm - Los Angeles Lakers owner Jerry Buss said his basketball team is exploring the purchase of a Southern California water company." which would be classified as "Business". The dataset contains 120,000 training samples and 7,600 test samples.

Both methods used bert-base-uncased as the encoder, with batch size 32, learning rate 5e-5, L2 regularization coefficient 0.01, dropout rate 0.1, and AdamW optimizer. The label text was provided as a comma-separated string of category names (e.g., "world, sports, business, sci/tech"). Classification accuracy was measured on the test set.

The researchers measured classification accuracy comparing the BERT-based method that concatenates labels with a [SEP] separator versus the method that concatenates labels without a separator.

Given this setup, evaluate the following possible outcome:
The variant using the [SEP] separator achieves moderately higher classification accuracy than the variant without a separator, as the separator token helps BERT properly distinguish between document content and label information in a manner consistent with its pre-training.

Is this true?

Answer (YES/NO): NO